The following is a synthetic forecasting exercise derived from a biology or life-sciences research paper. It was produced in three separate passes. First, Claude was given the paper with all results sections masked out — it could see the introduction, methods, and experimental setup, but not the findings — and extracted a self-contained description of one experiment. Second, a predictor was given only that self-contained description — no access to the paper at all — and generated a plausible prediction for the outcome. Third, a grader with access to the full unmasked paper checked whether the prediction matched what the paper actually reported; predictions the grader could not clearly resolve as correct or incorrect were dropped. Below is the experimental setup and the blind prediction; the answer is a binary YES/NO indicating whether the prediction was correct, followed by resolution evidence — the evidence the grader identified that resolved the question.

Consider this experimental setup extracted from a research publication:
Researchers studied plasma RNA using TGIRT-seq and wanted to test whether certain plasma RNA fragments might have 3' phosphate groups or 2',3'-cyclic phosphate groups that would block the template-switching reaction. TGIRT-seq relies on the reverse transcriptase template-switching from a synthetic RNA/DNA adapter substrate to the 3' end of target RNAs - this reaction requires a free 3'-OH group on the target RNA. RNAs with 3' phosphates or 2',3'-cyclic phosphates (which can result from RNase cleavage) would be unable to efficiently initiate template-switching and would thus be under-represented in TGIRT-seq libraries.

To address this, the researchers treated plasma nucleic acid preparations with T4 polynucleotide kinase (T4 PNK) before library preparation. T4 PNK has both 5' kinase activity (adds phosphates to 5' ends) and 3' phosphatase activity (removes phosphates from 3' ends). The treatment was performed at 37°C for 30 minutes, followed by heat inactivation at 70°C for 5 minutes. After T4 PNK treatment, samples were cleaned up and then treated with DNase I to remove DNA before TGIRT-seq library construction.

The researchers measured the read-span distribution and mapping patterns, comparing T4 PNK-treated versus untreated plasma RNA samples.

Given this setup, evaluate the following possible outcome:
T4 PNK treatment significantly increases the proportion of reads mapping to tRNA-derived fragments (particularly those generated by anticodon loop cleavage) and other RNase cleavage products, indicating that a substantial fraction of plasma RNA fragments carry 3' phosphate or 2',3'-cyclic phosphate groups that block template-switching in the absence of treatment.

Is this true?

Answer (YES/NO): NO